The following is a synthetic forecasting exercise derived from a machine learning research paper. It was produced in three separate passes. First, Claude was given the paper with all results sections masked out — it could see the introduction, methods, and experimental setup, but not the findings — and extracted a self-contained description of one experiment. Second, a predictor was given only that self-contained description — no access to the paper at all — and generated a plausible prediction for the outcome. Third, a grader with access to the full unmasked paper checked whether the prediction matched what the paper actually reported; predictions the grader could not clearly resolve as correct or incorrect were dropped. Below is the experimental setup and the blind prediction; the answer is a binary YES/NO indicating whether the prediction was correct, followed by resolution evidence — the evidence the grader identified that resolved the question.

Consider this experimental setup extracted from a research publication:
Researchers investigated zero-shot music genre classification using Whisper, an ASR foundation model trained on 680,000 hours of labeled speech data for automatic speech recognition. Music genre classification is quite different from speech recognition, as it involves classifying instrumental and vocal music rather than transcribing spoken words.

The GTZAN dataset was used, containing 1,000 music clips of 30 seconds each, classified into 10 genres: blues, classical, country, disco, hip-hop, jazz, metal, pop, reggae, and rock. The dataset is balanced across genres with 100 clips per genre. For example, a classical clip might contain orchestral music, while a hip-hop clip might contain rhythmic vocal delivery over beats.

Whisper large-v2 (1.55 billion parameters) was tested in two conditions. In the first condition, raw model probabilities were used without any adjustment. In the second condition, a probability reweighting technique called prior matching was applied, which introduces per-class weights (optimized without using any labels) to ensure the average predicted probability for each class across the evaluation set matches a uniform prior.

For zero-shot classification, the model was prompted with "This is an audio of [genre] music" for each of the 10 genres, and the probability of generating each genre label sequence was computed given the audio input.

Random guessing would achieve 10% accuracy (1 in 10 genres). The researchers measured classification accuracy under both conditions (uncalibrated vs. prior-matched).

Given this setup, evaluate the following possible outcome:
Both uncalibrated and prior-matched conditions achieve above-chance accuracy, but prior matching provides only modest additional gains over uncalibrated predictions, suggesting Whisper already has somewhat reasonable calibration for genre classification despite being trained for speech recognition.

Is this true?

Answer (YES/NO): NO